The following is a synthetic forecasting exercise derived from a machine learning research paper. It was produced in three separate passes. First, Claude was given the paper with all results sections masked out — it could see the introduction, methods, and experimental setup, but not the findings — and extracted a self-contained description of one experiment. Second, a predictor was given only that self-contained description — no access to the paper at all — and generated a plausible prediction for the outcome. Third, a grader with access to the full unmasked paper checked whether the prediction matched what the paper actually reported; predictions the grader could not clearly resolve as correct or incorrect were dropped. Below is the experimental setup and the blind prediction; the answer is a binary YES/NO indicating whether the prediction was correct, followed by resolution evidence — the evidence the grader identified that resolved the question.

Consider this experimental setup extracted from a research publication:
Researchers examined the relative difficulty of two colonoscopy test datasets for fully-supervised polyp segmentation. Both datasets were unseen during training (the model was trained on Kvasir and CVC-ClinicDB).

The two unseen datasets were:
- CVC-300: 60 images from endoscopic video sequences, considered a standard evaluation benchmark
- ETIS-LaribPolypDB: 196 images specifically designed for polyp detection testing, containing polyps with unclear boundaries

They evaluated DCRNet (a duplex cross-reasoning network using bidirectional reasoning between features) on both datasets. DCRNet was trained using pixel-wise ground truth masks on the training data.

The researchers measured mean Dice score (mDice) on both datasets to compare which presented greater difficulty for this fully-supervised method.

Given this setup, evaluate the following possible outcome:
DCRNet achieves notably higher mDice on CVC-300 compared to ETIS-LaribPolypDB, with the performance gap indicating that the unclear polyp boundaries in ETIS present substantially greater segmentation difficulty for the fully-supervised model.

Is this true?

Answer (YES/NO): YES